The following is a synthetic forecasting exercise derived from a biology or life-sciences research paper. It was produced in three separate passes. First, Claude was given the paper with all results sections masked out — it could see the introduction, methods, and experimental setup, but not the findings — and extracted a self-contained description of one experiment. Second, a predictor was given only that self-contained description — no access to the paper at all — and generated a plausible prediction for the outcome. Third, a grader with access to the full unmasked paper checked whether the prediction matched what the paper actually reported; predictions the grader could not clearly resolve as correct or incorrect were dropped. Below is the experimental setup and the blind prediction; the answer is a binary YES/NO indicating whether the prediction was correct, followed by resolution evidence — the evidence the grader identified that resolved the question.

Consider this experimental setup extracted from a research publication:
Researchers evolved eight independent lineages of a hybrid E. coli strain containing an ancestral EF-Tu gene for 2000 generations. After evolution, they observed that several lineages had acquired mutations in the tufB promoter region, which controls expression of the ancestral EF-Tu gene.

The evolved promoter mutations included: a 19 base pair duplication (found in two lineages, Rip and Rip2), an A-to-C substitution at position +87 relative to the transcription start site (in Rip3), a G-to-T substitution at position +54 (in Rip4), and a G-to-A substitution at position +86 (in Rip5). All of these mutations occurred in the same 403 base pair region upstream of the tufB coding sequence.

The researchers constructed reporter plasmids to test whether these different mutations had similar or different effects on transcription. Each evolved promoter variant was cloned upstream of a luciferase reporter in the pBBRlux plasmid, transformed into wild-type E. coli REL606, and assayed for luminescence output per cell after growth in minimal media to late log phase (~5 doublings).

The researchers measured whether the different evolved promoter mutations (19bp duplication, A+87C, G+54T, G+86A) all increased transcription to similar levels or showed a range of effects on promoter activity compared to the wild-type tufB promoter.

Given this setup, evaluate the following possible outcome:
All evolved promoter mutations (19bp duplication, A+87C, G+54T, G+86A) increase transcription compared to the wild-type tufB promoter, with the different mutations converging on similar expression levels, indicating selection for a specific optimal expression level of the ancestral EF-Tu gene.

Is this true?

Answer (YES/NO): NO